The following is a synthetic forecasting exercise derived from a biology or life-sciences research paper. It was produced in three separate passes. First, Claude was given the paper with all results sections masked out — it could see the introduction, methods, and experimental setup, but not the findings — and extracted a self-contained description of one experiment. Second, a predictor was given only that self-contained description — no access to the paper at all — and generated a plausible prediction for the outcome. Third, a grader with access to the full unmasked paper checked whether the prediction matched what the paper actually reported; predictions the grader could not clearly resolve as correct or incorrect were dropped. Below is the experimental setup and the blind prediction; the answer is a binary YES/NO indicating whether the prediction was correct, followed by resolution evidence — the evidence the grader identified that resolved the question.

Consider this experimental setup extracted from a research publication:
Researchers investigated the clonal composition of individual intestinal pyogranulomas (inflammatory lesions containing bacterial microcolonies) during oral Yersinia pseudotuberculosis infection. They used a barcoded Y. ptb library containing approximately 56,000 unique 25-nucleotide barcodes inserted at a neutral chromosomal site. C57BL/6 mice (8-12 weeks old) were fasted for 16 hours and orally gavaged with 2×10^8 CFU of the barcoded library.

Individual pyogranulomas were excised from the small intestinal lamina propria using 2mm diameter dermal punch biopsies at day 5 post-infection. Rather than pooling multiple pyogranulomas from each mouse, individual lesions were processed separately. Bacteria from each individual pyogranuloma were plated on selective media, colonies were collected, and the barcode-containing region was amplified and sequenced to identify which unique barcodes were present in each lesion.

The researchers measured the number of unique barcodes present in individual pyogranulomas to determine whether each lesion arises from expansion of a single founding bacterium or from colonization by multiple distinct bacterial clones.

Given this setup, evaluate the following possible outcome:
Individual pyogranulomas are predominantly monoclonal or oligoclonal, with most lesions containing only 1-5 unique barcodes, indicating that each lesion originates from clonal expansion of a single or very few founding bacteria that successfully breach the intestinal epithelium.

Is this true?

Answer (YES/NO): YES